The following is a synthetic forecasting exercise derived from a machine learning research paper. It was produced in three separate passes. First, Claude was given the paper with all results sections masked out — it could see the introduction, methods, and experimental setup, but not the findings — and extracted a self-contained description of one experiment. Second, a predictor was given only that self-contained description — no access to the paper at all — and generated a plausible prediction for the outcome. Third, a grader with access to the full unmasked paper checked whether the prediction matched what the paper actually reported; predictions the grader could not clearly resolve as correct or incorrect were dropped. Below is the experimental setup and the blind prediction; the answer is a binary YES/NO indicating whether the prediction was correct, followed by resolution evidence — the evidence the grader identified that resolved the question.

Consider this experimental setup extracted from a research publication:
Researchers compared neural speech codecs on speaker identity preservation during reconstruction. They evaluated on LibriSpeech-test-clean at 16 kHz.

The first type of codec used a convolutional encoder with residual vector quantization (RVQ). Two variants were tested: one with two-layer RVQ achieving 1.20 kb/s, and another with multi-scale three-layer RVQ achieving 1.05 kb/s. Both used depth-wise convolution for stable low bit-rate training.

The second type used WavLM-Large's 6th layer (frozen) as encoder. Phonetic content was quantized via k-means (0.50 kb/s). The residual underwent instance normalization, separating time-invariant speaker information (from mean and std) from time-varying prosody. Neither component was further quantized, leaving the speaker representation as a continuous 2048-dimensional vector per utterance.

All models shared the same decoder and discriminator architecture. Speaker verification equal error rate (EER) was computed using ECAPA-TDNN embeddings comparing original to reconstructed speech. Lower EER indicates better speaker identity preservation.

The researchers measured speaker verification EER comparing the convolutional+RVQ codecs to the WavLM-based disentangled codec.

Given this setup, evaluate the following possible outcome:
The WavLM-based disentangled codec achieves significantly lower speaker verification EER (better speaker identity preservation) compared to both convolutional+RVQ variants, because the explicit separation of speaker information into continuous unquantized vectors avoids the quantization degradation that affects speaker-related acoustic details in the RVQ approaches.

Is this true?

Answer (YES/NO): YES